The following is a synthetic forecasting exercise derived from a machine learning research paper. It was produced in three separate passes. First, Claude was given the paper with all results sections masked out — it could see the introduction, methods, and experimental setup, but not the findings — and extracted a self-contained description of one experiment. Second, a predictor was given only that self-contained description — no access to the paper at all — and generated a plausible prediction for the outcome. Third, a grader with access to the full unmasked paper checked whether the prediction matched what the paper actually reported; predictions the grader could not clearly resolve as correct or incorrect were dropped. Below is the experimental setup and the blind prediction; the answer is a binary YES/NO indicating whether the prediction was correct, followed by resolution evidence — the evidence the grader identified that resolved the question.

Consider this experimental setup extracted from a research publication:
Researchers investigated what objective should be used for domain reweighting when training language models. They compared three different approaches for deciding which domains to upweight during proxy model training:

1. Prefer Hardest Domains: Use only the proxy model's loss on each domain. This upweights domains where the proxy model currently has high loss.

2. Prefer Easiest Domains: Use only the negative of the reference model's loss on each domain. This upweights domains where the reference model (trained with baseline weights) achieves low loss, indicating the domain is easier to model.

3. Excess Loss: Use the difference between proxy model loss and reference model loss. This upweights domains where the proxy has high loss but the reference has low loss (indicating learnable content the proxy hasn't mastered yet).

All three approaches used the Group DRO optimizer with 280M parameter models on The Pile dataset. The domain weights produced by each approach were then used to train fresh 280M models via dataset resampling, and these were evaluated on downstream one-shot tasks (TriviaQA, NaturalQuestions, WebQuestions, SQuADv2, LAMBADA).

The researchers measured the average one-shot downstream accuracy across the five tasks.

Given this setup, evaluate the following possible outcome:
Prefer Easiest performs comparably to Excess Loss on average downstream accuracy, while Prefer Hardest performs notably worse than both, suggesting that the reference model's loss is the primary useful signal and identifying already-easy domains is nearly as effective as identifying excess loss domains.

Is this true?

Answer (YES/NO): NO